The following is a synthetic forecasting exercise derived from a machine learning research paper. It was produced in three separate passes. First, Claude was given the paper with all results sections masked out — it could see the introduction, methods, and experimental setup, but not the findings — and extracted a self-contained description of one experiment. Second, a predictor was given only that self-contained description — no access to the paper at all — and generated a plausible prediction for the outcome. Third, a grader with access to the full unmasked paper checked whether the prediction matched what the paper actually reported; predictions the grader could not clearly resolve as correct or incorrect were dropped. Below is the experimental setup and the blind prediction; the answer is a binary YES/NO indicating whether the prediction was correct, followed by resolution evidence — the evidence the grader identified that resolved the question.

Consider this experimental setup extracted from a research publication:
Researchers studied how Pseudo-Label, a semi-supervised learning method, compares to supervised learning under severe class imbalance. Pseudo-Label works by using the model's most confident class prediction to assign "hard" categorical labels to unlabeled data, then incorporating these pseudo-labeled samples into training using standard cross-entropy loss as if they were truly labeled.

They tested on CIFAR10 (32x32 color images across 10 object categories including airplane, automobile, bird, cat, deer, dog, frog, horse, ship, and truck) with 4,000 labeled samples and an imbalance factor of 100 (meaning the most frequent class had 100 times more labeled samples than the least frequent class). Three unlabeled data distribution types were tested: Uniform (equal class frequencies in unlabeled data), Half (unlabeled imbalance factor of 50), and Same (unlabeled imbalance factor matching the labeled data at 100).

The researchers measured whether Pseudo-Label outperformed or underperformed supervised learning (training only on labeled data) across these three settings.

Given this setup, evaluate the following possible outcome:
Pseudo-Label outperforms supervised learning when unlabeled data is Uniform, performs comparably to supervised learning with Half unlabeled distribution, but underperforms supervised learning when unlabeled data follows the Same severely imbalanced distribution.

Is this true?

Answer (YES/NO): NO